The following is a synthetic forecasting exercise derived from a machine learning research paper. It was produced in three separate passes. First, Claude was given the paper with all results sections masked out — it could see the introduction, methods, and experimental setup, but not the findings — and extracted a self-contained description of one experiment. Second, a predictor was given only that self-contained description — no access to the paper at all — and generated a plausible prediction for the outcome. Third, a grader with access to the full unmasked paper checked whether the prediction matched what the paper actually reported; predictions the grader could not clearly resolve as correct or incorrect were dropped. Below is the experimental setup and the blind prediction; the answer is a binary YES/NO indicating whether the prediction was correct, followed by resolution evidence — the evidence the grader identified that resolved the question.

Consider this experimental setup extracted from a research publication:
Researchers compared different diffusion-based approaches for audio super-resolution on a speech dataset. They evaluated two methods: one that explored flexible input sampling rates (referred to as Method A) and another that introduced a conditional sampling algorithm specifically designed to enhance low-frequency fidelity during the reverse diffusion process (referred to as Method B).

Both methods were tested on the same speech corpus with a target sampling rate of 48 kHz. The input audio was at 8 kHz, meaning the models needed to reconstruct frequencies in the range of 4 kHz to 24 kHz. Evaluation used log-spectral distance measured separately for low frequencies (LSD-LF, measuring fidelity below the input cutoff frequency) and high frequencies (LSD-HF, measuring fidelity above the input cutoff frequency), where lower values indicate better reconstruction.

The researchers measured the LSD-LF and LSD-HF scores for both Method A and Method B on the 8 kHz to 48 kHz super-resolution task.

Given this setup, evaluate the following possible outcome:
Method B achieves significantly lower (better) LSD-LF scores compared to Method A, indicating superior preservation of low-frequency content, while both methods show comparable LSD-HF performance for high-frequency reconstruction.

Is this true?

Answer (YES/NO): NO